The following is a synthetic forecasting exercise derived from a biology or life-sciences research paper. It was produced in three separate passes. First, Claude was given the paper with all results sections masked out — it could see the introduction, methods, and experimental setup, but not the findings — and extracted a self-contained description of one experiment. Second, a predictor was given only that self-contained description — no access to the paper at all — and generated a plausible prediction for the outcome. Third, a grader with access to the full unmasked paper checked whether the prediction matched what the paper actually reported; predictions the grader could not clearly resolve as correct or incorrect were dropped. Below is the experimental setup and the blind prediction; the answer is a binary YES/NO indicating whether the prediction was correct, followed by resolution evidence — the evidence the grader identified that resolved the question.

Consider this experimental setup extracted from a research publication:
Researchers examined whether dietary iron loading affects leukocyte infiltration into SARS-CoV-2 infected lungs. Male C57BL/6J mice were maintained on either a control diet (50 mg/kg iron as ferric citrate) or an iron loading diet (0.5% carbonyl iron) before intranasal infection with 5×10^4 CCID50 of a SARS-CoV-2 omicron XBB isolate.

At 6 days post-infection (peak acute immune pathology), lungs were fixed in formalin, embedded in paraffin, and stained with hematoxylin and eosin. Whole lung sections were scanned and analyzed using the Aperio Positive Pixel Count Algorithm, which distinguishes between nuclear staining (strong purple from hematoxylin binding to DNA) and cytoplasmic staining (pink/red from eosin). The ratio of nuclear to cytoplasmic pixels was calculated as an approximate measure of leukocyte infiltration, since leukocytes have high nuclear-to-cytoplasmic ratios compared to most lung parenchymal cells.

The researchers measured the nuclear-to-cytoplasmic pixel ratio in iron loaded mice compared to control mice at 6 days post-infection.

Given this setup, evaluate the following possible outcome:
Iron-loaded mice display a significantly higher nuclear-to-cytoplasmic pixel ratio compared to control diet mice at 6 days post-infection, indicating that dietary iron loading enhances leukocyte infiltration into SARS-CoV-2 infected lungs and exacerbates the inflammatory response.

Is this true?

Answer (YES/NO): NO